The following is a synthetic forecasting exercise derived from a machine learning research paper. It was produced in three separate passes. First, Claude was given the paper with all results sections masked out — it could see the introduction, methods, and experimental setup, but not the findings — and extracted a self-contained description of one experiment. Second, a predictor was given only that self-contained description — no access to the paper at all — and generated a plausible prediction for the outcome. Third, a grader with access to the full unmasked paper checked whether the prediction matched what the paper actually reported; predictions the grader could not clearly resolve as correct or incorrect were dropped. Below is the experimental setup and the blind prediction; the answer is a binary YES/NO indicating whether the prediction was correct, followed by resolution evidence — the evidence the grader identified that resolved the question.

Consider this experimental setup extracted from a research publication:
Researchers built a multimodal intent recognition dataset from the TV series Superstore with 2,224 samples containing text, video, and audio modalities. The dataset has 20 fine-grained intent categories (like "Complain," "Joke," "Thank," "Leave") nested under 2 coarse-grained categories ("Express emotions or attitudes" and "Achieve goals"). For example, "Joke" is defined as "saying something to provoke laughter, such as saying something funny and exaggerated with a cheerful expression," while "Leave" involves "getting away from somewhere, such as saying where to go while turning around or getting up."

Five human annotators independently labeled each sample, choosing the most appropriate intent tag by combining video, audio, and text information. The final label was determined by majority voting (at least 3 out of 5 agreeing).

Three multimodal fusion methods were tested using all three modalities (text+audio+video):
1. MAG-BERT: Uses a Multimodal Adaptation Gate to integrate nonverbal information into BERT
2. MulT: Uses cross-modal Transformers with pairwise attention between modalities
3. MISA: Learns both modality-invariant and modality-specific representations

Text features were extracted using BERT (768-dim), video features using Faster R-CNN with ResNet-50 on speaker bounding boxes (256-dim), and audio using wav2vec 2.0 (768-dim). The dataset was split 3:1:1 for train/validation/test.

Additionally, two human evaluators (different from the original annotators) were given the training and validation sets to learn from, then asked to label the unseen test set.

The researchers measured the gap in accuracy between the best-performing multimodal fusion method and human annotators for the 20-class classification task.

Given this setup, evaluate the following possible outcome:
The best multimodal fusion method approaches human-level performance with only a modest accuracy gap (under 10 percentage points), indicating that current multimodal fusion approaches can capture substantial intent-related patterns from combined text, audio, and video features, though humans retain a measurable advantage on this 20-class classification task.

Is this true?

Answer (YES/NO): NO